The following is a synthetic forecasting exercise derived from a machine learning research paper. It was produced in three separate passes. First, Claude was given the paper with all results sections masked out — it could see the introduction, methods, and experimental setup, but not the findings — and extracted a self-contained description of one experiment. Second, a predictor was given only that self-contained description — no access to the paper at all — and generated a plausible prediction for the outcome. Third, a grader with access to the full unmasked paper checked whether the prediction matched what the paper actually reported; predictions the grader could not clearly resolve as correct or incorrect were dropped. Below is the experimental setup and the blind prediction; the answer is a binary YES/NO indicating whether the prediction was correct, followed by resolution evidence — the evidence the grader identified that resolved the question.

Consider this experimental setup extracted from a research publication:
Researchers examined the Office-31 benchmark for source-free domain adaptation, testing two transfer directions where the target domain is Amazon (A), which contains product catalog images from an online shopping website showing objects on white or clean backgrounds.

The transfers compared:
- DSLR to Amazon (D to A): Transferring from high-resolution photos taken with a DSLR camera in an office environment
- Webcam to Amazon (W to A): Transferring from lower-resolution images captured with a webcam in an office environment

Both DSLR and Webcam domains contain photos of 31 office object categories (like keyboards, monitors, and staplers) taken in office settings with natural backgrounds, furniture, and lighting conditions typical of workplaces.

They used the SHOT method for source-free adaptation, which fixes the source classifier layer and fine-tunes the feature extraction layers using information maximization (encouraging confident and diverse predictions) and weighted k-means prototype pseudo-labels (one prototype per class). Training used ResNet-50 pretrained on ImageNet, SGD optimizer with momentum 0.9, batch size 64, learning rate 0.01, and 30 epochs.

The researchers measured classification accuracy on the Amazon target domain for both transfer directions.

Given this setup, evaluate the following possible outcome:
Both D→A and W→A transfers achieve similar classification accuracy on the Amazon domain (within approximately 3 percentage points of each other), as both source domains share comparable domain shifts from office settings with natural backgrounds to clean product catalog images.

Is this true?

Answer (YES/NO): YES